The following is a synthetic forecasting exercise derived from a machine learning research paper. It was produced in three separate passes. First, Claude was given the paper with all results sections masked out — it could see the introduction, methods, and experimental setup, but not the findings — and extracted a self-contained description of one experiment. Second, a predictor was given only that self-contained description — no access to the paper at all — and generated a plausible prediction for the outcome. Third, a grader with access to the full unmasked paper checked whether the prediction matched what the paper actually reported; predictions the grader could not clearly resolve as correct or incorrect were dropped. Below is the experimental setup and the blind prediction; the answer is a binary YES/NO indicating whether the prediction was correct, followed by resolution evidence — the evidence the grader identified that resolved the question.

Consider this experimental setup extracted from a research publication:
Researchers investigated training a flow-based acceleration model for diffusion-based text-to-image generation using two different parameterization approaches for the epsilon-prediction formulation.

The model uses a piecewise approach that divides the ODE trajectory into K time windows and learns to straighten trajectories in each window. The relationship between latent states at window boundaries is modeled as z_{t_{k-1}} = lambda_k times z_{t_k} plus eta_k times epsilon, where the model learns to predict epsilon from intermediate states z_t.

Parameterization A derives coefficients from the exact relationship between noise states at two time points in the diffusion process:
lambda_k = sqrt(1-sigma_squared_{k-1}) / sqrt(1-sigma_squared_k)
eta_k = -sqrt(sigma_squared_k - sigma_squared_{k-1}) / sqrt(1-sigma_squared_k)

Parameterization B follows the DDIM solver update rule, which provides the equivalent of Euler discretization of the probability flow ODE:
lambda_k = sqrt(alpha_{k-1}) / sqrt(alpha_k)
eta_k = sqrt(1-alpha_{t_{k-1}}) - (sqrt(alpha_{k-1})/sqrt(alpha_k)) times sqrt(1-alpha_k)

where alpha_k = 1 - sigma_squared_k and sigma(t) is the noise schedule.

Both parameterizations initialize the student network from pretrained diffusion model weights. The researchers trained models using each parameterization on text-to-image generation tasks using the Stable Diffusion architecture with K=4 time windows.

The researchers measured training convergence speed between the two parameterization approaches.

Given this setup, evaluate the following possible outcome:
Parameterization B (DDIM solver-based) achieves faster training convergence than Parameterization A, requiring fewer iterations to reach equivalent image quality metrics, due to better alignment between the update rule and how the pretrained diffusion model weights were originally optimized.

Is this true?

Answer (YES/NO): YES